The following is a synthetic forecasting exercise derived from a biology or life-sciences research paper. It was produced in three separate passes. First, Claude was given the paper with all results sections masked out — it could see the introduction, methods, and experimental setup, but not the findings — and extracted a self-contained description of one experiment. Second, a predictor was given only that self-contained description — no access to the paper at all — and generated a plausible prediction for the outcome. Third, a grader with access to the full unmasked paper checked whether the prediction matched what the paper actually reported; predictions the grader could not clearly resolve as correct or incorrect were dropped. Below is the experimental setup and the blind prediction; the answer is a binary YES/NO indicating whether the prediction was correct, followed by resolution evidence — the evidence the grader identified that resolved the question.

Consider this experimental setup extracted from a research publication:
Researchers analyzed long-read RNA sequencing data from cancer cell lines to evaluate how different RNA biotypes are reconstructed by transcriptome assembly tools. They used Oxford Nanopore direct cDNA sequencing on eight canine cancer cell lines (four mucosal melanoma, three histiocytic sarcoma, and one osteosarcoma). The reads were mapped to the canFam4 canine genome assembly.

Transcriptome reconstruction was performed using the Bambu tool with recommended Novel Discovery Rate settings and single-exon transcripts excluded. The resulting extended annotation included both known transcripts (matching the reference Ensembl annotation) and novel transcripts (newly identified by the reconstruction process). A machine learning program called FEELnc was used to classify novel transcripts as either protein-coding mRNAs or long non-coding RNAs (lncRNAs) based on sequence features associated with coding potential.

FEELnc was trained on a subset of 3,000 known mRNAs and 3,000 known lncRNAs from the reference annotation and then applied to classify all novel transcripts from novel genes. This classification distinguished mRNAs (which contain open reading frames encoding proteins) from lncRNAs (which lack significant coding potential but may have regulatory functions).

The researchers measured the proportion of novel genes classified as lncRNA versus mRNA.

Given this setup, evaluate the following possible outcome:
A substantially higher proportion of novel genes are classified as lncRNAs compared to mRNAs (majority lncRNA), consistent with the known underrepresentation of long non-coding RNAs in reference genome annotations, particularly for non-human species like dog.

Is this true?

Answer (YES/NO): YES